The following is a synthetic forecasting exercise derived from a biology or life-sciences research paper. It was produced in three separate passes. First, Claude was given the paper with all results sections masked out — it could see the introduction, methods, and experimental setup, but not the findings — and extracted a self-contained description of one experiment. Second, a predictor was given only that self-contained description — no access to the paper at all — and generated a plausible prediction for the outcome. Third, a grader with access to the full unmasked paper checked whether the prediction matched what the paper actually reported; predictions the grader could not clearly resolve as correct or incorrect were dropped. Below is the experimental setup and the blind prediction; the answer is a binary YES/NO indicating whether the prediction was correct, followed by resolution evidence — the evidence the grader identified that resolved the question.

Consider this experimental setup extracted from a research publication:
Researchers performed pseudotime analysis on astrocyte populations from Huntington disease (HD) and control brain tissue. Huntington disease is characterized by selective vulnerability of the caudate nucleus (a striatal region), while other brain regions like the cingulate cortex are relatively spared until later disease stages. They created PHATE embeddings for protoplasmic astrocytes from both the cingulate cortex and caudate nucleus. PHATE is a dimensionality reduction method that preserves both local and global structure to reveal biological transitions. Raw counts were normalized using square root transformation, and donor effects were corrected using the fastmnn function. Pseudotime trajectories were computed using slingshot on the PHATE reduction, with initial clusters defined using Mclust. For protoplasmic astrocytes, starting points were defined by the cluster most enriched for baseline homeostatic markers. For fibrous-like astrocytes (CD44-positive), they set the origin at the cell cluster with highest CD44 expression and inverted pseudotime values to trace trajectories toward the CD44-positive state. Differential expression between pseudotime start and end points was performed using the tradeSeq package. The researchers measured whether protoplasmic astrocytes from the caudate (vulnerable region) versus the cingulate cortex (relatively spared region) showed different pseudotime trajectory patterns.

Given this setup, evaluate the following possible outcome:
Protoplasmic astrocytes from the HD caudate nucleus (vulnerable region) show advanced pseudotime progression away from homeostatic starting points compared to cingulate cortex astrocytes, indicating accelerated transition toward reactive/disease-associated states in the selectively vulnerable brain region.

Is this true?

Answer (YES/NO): NO